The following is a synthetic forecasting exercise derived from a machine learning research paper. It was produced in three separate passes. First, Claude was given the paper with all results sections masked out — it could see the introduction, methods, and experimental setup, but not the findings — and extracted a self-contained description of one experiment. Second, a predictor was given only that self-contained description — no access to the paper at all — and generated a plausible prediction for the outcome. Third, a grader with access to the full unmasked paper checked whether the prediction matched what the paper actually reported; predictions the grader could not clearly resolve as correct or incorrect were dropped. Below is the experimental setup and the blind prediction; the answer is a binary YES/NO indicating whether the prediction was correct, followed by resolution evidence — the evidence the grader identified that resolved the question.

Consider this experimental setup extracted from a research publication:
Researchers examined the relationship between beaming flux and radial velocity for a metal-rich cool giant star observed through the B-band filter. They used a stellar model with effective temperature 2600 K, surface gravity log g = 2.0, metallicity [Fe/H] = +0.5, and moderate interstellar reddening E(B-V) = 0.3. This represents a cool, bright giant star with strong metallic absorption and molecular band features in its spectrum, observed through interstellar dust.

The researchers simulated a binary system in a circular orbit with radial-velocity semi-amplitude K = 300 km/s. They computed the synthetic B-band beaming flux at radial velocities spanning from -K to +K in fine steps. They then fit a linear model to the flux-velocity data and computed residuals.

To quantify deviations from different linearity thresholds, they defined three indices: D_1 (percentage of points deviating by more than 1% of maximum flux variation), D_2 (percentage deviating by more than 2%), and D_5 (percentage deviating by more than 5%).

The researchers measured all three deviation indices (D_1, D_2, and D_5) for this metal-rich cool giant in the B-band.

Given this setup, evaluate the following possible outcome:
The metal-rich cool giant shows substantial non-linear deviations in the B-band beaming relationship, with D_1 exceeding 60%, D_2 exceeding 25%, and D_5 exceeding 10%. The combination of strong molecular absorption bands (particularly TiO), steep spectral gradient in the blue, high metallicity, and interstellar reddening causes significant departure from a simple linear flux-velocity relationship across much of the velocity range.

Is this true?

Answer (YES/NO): YES